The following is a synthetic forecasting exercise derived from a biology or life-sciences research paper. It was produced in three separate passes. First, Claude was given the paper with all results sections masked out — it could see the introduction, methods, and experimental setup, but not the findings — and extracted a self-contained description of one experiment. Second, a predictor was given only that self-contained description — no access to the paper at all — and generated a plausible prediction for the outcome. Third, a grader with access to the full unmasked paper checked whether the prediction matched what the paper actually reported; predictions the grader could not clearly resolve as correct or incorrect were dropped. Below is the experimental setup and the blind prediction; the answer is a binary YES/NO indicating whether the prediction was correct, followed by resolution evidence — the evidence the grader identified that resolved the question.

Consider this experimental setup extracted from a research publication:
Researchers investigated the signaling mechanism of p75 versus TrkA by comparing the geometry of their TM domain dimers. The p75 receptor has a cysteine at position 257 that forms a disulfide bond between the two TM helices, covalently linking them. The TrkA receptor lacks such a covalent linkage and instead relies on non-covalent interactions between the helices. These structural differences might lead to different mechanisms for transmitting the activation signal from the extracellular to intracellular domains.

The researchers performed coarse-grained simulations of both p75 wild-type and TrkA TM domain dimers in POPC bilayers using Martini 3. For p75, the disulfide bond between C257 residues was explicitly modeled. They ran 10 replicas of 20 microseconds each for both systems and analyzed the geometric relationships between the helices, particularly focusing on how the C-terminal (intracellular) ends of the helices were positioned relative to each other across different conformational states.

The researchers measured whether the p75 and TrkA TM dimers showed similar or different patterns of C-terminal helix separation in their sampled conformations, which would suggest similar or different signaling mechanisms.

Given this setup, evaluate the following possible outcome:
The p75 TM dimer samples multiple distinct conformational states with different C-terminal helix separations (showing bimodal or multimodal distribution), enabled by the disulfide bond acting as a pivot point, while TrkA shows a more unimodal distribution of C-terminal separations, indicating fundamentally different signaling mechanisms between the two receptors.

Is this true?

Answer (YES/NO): NO